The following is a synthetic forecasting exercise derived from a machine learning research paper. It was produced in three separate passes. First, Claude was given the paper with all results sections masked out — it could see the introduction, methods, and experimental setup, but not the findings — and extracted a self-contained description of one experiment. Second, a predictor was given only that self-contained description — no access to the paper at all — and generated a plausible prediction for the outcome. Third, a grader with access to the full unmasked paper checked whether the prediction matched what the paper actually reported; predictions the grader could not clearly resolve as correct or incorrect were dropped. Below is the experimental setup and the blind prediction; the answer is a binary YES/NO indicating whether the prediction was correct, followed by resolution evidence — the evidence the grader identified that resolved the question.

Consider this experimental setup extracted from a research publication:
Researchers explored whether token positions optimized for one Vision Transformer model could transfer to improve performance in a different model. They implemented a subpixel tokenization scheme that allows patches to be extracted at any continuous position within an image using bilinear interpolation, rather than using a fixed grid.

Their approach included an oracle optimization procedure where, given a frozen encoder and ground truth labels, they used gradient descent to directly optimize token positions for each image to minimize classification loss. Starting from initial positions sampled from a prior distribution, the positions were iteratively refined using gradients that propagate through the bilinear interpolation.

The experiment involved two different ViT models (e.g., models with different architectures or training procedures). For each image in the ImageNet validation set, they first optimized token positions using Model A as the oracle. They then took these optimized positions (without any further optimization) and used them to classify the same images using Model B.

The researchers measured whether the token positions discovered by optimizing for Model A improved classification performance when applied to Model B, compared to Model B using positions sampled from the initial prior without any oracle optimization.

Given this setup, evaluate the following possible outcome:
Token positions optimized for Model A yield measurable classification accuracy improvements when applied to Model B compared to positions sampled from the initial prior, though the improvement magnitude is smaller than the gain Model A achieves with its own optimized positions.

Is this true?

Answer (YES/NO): YES